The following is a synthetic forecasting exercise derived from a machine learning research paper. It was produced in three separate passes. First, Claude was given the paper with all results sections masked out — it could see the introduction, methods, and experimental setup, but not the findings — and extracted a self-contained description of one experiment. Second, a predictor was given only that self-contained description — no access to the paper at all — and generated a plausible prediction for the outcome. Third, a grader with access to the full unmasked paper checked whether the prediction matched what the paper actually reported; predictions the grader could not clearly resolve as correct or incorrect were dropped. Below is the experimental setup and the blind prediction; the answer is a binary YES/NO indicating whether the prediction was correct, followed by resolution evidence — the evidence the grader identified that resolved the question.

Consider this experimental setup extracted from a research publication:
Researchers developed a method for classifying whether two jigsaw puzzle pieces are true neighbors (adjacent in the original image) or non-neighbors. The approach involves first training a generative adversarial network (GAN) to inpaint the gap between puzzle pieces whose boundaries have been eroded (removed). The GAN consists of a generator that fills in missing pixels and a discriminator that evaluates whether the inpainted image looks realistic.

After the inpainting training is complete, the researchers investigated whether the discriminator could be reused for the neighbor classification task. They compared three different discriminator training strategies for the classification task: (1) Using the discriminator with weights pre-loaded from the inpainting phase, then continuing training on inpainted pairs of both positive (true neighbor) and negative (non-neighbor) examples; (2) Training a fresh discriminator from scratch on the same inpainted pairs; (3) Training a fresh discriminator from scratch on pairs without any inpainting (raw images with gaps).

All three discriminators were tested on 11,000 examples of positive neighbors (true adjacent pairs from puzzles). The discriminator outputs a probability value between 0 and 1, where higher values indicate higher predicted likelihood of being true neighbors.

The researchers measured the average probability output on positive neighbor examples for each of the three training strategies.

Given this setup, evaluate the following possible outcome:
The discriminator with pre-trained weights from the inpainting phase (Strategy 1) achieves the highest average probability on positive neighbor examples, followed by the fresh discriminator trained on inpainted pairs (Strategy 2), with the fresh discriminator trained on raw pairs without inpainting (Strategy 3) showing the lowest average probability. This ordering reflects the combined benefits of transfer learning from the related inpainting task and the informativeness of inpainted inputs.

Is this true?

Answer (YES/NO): YES